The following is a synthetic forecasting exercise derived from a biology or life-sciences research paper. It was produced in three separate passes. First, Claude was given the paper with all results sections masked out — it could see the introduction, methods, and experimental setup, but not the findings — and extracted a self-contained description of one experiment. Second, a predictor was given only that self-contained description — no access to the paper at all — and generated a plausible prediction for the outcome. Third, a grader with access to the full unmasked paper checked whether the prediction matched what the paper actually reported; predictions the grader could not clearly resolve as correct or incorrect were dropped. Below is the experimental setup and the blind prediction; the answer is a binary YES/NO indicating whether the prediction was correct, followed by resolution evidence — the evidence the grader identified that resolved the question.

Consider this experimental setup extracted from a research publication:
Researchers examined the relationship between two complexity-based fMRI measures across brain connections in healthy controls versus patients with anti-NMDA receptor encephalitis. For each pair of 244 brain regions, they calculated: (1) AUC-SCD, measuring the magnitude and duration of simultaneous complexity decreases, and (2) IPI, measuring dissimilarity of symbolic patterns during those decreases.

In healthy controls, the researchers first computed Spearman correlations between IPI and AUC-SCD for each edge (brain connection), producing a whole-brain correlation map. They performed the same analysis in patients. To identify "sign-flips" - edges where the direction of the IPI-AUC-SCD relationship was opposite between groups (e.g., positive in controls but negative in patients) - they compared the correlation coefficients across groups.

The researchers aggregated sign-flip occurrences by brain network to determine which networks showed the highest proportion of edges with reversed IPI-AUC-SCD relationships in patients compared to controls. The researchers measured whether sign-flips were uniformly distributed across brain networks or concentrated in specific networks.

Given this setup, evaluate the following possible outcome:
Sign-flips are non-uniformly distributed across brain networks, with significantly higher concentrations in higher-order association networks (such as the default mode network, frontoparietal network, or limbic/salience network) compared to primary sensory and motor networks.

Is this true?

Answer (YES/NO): NO